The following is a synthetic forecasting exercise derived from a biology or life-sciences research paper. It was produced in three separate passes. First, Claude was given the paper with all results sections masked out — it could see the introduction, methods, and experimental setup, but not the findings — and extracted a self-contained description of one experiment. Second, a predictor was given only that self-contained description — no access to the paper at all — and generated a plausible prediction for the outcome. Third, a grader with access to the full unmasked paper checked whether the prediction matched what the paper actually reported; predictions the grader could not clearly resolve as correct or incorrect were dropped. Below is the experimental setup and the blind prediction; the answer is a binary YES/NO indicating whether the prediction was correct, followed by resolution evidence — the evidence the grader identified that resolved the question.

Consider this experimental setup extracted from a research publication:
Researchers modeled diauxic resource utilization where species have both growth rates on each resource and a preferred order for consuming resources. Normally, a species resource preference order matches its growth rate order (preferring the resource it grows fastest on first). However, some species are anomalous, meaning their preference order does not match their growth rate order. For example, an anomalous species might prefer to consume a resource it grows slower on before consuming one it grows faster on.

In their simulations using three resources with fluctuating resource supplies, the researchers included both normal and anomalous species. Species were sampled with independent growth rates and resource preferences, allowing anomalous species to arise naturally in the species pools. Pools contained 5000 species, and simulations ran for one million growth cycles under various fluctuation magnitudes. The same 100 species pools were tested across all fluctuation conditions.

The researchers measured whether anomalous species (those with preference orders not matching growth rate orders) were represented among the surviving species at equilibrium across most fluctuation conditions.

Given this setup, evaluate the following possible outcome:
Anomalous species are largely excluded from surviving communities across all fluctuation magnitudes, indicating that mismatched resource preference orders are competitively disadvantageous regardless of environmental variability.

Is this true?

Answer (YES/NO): YES